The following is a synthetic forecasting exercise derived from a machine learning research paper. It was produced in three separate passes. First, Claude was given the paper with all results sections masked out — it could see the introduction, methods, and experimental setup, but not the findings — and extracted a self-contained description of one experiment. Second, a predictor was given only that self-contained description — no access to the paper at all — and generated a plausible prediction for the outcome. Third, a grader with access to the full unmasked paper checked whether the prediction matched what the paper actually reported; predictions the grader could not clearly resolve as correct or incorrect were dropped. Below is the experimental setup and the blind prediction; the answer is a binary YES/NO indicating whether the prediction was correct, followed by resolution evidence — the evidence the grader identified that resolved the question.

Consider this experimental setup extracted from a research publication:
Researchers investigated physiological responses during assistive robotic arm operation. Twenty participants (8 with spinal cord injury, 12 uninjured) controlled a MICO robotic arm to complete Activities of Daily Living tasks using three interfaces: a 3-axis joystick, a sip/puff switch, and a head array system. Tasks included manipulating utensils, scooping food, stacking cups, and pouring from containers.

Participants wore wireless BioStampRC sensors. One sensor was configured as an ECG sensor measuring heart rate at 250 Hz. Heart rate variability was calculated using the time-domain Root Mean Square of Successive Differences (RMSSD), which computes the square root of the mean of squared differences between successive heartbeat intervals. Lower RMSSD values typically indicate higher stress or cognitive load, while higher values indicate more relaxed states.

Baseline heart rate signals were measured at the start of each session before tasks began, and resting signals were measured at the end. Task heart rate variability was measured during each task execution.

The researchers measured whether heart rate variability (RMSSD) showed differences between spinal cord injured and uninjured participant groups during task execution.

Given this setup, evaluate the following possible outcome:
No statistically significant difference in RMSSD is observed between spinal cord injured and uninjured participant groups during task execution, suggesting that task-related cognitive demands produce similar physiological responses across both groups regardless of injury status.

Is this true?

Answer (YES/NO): NO